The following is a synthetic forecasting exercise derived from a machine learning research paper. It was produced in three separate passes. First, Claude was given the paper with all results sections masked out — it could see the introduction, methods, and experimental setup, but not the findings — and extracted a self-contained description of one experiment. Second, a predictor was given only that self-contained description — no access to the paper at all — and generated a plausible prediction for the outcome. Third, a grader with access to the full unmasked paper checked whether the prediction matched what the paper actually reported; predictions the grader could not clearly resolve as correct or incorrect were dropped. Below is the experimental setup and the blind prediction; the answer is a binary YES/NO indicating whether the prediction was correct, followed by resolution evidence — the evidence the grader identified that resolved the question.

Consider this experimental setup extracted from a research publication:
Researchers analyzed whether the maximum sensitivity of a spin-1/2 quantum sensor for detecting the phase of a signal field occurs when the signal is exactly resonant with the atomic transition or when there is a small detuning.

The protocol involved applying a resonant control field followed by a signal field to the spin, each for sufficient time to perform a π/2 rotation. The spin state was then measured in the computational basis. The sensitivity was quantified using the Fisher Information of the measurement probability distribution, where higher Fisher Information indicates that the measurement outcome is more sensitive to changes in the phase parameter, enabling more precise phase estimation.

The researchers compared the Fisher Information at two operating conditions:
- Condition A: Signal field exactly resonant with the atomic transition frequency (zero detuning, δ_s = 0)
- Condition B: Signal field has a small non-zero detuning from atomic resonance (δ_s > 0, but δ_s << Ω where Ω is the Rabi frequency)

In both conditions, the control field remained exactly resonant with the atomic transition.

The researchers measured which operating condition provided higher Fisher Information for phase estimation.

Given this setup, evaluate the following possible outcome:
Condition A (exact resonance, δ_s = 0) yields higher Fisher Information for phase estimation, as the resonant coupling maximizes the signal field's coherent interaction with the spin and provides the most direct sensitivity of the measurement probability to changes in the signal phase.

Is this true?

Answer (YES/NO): YES